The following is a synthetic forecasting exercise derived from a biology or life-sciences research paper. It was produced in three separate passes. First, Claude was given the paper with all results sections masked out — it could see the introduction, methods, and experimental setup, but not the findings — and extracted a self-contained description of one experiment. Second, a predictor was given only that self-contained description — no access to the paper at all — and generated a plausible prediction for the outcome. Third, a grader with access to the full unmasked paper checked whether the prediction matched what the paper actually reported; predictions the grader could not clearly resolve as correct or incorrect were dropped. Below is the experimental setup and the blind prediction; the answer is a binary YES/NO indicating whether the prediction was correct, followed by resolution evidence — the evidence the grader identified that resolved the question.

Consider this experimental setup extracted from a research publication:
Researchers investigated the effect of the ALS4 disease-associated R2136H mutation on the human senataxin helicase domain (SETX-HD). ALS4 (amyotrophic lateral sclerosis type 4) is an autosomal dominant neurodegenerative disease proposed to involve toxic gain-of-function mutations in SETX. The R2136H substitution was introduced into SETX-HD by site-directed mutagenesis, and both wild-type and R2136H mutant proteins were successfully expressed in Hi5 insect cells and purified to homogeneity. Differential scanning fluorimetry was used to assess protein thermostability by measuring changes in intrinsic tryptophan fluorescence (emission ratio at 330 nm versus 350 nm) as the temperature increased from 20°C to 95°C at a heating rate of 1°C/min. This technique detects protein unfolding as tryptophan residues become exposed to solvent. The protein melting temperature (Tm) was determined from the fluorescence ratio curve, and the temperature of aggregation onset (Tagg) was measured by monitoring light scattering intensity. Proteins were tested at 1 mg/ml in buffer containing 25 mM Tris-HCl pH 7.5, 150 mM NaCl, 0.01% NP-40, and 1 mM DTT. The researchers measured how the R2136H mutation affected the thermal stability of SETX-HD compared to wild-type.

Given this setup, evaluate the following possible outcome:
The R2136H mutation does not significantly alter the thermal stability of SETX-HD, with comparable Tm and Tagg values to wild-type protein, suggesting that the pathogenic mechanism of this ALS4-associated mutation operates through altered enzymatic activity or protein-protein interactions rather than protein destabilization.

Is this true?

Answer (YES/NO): NO